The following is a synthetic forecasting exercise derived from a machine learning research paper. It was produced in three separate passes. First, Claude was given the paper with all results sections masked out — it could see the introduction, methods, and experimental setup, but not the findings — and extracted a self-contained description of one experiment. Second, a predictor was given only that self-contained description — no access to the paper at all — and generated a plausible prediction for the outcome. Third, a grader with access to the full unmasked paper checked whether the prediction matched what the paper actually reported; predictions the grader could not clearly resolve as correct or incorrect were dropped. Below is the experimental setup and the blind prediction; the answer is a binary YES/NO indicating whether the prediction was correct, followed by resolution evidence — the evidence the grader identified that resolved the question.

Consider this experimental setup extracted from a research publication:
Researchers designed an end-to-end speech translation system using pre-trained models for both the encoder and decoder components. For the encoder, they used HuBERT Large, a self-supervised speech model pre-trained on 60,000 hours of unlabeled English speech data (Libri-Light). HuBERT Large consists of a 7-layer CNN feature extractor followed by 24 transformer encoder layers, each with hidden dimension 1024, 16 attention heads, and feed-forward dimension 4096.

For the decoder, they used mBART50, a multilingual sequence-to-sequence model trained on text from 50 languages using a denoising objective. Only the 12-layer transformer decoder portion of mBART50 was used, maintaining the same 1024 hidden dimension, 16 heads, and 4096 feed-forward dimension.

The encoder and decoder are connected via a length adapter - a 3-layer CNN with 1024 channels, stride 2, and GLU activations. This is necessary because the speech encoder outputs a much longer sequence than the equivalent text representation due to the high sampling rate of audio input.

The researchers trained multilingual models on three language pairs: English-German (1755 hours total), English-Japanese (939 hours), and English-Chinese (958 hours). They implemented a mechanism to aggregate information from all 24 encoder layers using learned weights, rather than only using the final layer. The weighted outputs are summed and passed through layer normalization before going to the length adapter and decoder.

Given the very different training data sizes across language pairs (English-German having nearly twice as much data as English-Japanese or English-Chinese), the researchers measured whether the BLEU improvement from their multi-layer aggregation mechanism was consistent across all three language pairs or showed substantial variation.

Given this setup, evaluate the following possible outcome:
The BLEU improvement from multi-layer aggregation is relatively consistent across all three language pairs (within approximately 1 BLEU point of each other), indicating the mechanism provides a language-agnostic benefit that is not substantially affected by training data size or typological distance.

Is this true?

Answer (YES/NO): NO